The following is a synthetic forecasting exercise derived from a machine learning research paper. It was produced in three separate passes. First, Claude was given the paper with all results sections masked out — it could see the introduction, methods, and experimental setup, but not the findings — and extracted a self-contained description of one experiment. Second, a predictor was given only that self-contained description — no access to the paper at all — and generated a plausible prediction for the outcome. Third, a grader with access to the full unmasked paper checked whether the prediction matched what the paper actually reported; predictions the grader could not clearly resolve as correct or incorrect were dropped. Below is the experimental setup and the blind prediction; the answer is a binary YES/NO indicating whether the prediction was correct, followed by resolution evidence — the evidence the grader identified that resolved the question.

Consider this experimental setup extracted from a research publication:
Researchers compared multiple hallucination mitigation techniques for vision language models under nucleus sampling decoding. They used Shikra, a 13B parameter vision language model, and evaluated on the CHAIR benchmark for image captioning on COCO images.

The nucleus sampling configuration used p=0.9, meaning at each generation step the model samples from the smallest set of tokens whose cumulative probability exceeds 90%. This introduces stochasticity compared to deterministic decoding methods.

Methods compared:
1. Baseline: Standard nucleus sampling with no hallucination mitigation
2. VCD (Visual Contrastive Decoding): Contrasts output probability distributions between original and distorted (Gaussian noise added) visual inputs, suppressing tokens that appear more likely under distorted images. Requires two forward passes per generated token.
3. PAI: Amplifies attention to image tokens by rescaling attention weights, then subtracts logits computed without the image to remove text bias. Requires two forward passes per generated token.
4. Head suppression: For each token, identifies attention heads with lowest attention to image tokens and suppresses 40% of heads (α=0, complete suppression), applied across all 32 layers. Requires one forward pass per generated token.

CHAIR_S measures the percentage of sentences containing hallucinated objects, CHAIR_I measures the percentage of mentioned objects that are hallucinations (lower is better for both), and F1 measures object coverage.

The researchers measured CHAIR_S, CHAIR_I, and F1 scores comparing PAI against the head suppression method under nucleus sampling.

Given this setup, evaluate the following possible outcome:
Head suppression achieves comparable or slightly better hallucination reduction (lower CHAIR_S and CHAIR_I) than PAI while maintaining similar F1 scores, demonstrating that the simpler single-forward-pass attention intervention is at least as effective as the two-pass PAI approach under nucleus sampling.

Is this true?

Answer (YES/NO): NO